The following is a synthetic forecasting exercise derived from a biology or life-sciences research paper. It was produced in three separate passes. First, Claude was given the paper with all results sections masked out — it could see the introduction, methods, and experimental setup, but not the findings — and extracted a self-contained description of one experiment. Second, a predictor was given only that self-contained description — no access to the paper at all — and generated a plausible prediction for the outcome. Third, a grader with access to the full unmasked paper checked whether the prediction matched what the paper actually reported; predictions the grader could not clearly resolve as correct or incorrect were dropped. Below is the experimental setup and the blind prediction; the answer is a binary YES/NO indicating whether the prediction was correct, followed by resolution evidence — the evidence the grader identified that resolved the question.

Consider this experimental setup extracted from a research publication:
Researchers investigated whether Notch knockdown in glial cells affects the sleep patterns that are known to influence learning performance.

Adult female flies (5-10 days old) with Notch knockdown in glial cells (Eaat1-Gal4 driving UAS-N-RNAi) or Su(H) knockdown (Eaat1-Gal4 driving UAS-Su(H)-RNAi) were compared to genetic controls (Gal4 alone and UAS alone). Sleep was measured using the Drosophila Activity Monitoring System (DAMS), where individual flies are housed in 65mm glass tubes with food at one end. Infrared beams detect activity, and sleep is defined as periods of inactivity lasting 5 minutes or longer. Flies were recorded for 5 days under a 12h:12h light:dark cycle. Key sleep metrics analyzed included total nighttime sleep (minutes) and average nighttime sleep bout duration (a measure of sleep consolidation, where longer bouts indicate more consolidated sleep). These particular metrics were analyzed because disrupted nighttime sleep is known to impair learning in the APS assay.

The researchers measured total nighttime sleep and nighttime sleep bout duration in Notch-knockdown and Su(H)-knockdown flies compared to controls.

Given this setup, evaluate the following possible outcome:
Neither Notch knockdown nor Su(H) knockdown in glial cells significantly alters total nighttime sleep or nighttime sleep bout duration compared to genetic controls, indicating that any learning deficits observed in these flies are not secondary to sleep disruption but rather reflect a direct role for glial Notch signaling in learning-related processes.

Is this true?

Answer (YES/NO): YES